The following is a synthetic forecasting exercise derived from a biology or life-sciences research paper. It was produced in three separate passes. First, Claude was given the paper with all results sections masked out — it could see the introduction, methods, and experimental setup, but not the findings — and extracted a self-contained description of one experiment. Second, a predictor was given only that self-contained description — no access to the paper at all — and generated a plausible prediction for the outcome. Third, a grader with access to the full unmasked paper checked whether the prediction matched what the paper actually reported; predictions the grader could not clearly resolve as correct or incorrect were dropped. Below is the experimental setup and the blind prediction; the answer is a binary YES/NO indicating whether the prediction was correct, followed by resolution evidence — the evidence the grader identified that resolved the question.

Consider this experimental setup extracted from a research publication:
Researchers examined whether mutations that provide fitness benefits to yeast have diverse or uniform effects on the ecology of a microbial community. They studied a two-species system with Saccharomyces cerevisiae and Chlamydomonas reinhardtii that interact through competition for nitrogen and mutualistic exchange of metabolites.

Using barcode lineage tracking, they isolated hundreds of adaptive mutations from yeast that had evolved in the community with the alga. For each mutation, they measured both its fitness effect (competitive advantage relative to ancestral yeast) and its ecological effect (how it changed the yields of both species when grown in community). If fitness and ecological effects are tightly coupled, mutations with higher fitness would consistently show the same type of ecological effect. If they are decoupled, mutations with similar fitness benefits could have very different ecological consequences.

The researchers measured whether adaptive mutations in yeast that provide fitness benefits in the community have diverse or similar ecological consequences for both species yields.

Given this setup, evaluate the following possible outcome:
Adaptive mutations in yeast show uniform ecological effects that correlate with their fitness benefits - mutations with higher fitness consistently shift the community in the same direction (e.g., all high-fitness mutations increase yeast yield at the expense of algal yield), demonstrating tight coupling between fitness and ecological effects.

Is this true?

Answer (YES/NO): NO